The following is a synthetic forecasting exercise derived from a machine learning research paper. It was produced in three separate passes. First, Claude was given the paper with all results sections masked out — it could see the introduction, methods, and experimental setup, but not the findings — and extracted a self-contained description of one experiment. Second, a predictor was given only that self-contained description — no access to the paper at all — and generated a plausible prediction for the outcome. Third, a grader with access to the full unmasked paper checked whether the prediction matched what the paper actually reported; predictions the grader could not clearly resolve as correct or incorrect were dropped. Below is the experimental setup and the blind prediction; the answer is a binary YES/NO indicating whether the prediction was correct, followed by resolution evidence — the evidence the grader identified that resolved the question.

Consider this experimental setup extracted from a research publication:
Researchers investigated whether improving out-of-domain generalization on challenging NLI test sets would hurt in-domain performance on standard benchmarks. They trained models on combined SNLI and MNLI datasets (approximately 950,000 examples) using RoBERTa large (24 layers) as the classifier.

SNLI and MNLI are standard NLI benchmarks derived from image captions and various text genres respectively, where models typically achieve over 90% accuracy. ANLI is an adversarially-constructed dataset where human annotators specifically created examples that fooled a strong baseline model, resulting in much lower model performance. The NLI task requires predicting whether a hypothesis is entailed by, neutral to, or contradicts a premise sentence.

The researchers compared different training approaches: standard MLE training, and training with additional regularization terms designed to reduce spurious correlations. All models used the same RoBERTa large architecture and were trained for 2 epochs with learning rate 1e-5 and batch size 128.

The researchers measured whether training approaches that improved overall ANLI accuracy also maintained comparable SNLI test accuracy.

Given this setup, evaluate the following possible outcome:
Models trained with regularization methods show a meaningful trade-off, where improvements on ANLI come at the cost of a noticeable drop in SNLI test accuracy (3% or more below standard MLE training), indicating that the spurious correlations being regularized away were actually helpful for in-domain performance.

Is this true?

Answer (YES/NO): NO